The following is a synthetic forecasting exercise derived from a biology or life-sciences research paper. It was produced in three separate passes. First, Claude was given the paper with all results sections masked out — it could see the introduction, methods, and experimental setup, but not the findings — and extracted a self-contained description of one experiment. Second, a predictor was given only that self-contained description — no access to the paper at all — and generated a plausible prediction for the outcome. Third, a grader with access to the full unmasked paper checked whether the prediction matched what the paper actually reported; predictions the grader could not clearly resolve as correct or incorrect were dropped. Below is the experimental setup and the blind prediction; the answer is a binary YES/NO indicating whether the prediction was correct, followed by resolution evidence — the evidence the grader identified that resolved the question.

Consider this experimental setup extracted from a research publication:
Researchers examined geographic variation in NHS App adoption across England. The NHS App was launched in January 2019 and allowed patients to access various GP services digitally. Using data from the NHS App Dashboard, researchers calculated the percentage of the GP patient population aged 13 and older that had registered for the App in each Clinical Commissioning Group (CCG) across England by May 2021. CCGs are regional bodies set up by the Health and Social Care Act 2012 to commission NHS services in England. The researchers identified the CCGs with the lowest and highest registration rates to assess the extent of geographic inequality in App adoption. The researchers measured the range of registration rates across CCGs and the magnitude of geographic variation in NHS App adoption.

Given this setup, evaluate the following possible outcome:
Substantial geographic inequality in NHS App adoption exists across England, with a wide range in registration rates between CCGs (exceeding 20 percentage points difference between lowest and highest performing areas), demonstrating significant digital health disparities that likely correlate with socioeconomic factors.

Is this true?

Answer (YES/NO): NO